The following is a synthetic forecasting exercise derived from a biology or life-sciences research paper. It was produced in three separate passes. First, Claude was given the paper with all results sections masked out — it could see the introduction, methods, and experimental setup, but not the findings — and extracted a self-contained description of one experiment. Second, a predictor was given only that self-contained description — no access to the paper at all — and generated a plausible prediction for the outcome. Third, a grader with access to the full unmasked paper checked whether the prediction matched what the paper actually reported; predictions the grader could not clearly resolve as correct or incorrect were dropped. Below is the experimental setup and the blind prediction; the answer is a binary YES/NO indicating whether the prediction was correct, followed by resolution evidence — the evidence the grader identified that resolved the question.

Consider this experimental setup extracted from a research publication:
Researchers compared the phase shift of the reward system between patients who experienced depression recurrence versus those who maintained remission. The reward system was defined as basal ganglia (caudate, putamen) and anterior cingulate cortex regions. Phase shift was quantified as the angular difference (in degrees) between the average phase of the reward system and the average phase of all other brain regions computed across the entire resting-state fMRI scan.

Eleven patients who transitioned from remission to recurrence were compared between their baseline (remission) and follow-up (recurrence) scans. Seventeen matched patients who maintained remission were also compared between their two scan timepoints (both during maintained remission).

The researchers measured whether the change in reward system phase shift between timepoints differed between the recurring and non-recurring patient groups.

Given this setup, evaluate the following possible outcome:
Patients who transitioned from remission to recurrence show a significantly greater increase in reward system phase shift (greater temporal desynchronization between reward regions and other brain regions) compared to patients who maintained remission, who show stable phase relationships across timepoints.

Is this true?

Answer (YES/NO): YES